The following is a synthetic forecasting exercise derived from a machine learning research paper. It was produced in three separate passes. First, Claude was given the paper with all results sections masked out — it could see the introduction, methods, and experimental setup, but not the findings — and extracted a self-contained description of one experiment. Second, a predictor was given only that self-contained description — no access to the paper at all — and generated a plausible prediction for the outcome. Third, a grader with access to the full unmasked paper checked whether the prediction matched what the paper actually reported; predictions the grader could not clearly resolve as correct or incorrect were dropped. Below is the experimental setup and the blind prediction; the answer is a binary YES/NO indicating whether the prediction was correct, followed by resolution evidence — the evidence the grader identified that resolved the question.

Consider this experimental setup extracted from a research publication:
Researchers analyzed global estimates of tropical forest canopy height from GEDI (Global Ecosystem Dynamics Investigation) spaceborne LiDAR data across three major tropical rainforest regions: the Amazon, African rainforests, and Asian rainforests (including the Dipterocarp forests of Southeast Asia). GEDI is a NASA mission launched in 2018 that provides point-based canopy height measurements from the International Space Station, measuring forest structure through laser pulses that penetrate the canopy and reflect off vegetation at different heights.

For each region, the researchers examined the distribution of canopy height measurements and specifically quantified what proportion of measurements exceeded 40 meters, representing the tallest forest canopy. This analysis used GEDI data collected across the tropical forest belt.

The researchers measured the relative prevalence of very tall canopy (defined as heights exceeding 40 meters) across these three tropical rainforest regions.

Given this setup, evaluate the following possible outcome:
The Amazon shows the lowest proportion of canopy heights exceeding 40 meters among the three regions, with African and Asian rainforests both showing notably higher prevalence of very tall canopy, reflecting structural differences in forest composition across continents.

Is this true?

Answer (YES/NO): YES